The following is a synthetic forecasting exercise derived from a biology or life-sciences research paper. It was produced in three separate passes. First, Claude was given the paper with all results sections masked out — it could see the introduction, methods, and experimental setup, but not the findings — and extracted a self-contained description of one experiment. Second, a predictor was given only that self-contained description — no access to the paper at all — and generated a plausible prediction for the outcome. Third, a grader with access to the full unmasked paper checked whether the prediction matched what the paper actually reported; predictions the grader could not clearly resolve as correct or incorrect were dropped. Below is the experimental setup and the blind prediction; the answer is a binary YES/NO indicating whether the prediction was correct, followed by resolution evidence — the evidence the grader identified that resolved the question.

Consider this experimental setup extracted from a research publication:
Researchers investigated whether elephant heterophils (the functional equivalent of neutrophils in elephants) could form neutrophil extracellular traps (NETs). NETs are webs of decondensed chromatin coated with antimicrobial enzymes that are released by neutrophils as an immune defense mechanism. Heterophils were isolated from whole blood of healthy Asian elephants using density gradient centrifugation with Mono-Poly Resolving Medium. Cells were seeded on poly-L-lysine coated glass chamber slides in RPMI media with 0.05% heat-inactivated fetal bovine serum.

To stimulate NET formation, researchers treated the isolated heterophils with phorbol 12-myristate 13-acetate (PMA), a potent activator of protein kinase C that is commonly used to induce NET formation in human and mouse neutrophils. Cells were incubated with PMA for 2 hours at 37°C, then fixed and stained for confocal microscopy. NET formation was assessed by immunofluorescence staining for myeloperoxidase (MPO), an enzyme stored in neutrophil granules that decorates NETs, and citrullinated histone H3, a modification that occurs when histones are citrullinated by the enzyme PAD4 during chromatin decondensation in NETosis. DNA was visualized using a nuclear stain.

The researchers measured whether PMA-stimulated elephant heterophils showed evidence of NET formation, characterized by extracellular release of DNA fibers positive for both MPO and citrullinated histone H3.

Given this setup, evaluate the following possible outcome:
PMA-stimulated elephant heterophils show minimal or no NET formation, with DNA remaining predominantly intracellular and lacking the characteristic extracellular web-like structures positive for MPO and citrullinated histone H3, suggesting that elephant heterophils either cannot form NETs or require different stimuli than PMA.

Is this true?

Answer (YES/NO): NO